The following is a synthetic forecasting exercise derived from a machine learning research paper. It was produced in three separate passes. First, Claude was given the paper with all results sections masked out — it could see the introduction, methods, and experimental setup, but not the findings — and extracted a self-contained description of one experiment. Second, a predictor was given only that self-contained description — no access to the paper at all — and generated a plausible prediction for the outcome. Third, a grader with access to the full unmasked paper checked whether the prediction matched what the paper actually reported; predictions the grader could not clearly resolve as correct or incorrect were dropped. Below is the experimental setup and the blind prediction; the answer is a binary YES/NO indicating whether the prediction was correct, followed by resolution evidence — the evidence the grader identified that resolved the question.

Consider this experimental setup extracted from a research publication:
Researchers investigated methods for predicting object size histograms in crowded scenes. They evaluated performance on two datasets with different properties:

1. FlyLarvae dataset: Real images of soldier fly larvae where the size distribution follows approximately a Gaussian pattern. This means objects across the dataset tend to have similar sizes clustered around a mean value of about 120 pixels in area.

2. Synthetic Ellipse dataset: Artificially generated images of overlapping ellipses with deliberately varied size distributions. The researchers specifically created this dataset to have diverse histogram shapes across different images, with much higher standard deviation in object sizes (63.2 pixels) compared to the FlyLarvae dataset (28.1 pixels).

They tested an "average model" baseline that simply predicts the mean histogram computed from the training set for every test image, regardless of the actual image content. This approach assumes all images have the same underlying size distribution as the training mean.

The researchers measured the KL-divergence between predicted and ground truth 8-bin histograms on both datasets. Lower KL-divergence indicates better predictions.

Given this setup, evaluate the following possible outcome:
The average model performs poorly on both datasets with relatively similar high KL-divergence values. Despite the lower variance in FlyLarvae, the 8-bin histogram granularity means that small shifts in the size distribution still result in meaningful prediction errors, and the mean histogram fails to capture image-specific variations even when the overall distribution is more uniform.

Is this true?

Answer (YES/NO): NO